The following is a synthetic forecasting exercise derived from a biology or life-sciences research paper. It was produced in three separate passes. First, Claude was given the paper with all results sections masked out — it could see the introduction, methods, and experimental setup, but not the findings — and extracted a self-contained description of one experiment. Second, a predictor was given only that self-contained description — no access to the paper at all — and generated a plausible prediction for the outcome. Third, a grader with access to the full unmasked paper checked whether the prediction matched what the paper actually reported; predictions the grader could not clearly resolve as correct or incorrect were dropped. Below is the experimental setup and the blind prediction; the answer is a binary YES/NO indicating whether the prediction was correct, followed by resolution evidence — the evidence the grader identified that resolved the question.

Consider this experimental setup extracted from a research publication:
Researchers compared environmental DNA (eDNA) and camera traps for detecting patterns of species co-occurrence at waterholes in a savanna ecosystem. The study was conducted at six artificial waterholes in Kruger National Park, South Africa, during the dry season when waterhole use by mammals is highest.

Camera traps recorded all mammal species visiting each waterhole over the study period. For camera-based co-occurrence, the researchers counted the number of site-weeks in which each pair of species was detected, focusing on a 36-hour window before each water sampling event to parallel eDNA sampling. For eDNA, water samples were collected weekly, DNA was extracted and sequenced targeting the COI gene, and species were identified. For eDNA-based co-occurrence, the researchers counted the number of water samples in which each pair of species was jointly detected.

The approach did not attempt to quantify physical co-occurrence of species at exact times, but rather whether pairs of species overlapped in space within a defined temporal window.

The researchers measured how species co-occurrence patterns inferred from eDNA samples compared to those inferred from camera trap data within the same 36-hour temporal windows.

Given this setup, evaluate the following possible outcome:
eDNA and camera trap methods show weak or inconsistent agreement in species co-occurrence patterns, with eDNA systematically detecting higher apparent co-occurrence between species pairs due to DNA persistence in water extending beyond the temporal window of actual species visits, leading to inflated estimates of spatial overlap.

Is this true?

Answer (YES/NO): NO